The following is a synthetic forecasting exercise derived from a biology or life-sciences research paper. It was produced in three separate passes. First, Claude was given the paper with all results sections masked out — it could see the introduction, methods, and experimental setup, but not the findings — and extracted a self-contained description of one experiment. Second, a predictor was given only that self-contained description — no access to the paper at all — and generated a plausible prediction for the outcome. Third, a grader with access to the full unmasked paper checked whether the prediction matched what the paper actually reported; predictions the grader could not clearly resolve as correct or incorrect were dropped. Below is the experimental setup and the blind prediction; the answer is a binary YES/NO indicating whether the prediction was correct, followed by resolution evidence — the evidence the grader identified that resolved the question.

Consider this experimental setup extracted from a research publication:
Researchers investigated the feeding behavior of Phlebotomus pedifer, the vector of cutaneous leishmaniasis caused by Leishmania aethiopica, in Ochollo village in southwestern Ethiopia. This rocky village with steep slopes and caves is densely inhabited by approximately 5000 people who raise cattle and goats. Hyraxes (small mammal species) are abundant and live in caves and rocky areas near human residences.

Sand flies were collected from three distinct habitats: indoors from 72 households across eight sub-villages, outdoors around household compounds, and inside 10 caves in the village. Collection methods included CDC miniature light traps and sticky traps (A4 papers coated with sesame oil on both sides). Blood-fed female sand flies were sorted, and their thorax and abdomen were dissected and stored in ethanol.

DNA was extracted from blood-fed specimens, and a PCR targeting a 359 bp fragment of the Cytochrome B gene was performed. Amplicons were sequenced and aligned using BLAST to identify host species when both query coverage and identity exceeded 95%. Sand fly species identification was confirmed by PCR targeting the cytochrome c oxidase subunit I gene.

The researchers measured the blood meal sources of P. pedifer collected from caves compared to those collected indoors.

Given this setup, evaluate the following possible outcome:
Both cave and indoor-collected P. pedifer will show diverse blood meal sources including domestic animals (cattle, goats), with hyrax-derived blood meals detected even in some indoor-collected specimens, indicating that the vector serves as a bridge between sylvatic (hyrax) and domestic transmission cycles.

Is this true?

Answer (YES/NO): NO